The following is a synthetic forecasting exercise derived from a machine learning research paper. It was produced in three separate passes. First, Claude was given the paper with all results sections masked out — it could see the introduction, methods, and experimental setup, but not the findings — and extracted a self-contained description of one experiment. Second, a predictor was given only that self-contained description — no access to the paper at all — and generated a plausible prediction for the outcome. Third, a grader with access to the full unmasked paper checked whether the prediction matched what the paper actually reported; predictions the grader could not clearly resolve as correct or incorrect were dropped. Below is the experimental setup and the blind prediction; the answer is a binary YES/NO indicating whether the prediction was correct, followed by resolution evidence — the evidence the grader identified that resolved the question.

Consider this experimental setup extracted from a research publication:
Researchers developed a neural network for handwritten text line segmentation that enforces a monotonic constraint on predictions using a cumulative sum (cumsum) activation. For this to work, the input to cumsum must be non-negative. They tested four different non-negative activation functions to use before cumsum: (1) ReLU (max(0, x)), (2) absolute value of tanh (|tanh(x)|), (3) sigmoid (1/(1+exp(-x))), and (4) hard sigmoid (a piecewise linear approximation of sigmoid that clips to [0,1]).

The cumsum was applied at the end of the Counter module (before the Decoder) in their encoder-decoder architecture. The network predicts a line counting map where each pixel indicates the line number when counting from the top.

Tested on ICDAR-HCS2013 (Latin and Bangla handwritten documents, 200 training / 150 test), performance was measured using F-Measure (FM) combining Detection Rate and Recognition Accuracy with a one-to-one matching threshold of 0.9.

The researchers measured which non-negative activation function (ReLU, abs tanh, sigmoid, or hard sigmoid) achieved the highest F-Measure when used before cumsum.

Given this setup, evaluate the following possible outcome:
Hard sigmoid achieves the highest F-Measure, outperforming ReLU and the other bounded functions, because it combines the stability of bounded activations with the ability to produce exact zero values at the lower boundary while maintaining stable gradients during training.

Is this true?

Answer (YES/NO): YES